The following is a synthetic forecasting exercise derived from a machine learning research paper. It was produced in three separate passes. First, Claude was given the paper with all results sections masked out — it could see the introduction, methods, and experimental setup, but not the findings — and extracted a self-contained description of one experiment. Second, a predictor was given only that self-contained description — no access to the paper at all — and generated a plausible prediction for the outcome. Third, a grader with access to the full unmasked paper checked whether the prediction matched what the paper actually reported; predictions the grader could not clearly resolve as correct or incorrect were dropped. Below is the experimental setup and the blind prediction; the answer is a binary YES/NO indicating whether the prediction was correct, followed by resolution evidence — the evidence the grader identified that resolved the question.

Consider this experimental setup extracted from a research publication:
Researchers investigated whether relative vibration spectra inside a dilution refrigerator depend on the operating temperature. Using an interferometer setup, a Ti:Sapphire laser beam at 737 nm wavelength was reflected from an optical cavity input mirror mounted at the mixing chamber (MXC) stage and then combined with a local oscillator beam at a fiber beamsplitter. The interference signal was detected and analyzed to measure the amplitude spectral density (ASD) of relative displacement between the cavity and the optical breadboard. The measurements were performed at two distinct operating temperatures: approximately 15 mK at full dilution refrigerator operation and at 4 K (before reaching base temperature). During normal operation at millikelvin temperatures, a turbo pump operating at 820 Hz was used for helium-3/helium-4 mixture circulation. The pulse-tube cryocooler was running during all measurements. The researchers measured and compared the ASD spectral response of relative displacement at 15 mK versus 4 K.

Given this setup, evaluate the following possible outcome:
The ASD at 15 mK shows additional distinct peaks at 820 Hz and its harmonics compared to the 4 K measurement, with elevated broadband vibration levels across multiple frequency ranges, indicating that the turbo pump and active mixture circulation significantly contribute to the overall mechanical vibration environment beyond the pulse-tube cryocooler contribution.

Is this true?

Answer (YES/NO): NO